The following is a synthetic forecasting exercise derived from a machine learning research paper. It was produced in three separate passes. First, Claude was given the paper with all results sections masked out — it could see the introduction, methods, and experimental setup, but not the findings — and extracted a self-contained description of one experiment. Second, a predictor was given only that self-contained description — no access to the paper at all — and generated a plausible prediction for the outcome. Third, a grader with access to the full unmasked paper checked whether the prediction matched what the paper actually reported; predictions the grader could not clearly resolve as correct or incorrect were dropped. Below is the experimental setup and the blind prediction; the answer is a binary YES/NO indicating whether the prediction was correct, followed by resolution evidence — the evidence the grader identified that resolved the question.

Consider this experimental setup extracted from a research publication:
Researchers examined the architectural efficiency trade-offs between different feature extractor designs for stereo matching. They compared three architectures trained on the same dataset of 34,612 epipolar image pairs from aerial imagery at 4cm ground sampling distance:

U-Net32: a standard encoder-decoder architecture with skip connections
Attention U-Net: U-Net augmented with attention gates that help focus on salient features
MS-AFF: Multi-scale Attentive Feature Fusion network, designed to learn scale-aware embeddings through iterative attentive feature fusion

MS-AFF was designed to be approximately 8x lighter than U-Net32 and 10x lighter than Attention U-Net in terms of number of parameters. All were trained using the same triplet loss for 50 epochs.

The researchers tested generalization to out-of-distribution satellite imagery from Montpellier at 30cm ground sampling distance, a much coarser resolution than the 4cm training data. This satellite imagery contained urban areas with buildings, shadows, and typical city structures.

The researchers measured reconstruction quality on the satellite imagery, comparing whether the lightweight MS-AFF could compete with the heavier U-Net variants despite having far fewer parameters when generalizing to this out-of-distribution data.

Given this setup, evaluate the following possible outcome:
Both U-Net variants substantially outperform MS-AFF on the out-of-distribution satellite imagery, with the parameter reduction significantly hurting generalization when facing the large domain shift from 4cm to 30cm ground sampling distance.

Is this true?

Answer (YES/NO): NO